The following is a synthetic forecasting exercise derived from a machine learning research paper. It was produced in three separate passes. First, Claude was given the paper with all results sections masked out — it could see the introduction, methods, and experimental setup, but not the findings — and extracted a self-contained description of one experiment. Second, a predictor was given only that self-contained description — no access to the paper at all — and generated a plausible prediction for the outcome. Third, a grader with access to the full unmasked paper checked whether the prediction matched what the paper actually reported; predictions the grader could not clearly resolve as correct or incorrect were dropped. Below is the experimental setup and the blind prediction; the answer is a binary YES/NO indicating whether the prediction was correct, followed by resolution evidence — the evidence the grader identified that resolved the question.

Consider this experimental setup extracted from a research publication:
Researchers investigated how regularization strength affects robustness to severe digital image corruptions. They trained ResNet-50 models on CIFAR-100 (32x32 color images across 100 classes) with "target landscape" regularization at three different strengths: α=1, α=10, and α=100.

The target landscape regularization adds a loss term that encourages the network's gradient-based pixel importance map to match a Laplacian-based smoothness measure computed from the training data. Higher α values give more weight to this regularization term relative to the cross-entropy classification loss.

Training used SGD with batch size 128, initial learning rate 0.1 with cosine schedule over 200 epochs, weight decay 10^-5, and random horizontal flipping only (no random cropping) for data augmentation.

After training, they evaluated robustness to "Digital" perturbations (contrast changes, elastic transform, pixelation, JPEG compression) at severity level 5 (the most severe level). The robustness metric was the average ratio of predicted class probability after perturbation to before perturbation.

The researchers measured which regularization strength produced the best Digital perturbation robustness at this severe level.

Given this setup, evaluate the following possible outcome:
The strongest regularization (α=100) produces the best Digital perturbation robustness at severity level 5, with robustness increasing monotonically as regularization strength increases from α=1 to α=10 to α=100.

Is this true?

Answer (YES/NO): NO